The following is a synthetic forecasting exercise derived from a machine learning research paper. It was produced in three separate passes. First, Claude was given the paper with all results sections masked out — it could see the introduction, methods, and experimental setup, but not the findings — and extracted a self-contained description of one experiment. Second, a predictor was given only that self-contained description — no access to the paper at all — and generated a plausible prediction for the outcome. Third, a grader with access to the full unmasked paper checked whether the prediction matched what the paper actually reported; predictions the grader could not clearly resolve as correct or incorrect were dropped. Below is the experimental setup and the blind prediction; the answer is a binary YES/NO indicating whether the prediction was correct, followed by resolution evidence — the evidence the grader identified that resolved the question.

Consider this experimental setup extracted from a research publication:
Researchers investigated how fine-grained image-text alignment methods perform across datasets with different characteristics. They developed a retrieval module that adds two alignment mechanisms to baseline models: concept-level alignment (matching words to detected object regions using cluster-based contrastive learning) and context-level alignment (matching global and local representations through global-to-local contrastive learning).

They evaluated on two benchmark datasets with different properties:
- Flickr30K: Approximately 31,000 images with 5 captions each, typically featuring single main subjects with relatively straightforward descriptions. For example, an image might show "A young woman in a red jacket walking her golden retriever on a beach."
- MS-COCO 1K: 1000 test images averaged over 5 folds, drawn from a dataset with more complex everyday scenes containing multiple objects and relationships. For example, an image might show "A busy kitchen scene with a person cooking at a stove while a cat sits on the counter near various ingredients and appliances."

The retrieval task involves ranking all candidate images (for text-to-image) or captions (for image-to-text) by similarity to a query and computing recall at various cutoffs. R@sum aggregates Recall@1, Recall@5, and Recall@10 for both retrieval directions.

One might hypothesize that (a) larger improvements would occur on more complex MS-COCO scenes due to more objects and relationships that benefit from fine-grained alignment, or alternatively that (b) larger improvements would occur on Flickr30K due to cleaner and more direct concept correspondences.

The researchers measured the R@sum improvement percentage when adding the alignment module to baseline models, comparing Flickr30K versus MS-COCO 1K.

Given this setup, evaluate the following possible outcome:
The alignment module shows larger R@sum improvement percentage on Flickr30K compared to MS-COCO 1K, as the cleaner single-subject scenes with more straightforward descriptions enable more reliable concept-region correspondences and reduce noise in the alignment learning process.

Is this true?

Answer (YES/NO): YES